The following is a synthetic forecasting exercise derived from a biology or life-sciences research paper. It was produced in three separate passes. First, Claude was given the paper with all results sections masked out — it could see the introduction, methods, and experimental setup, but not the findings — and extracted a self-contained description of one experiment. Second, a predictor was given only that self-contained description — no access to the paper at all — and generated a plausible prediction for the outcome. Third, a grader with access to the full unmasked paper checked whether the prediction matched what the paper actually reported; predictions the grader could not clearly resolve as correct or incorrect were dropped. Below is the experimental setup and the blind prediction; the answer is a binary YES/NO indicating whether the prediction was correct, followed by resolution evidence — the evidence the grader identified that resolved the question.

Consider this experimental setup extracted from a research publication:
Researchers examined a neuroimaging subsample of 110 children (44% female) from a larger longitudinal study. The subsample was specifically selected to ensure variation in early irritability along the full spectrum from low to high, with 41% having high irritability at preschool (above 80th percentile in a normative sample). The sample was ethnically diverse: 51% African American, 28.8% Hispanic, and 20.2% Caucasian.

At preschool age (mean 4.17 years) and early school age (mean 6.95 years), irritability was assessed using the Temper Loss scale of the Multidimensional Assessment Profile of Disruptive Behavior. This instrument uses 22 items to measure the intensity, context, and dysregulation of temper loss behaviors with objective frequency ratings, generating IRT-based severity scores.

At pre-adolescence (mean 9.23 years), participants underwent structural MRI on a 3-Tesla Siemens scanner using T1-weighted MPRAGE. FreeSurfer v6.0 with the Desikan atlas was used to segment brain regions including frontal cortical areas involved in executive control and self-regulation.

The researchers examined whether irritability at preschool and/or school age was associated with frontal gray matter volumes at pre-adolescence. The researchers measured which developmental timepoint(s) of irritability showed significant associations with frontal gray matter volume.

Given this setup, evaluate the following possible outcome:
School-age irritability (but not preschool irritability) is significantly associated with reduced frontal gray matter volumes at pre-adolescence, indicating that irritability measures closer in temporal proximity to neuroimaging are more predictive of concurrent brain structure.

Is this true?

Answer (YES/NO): NO